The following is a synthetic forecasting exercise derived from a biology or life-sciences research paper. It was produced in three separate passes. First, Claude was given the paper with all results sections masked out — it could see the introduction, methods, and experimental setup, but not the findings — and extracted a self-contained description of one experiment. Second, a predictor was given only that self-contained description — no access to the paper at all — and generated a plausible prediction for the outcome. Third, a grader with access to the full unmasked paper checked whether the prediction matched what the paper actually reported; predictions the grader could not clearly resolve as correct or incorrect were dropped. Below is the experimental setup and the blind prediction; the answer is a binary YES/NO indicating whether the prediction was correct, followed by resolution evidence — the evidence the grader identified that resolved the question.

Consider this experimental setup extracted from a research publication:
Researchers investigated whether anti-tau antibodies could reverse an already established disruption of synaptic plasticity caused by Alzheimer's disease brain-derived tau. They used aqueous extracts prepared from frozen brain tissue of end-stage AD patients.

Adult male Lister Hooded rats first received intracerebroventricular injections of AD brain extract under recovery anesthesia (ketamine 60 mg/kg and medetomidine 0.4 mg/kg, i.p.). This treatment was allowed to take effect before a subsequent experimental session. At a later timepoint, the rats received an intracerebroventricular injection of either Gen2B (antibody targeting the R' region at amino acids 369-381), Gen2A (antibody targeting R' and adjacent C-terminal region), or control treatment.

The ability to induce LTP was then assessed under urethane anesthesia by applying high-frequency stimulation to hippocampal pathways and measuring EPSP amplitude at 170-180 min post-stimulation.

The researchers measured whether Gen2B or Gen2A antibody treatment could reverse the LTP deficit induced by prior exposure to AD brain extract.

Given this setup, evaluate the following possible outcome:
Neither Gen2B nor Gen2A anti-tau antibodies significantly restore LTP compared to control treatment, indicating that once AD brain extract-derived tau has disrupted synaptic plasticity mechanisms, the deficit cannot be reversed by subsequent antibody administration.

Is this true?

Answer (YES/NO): NO